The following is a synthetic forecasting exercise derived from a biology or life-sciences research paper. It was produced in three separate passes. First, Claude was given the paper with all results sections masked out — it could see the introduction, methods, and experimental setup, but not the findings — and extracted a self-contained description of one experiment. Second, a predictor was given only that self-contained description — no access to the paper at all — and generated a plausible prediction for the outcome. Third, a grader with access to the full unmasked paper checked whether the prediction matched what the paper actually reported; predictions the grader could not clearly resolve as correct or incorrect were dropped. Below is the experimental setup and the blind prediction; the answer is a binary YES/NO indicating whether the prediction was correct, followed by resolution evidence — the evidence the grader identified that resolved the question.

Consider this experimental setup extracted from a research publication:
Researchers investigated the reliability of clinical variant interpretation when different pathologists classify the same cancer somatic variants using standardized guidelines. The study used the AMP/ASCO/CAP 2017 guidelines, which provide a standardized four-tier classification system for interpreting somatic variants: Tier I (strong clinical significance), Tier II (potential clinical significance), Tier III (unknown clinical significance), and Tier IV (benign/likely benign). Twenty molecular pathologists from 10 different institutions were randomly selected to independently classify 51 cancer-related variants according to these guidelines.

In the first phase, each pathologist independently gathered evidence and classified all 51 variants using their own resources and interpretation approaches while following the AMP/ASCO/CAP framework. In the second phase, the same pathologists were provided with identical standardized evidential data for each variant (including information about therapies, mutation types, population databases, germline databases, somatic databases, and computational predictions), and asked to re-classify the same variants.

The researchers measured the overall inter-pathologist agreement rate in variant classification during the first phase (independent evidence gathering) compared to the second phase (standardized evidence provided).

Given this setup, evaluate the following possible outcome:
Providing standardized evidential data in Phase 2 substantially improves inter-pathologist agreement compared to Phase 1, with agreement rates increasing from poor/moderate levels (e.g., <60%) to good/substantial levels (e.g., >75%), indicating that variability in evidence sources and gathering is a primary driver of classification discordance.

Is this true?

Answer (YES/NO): NO